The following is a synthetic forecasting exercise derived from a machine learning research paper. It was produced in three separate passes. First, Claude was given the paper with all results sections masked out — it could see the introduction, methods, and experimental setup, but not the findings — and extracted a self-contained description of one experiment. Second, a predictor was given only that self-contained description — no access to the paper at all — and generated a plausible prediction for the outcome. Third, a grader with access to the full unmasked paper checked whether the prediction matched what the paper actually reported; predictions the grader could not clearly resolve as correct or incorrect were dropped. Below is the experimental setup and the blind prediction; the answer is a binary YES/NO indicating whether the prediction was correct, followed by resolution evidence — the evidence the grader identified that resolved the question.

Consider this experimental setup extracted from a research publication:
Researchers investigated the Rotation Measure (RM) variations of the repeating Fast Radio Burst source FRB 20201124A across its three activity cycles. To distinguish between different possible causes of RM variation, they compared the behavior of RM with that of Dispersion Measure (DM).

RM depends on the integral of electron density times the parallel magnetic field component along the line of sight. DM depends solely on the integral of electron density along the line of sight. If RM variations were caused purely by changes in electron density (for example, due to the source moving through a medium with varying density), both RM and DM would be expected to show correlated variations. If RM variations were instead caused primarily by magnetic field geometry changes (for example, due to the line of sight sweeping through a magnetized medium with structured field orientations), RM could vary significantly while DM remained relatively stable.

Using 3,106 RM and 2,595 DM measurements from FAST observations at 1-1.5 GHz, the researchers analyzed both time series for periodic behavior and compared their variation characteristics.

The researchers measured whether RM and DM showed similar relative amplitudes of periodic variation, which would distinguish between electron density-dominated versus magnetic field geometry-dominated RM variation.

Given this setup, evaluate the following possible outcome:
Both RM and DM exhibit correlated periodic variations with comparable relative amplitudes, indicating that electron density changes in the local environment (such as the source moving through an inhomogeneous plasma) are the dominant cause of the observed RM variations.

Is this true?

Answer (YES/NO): NO